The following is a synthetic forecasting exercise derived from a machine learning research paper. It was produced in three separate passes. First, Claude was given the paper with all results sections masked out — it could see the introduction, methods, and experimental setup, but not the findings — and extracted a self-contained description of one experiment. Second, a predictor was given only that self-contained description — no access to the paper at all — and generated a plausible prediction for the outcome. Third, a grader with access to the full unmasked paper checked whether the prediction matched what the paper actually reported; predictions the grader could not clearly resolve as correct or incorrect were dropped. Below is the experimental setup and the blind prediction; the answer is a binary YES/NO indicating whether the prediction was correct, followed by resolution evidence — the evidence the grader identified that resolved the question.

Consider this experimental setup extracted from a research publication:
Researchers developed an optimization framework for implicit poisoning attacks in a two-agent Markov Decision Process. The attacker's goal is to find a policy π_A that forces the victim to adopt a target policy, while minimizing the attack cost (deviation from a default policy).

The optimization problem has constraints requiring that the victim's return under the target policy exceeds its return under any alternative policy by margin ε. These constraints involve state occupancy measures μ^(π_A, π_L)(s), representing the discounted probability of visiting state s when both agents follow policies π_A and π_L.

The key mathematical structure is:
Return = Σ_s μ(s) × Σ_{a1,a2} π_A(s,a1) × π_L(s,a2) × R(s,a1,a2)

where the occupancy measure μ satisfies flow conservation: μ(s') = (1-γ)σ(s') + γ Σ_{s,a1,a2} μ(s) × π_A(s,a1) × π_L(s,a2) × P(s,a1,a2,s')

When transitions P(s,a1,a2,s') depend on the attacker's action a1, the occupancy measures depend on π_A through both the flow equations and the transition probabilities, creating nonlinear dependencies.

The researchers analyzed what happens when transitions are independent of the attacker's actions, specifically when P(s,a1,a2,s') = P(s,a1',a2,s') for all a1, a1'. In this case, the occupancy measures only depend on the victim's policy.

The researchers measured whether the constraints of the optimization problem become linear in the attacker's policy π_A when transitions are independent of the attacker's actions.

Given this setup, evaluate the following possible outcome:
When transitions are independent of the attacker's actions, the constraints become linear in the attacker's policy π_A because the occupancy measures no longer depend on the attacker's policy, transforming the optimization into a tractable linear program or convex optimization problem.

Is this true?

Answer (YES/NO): YES